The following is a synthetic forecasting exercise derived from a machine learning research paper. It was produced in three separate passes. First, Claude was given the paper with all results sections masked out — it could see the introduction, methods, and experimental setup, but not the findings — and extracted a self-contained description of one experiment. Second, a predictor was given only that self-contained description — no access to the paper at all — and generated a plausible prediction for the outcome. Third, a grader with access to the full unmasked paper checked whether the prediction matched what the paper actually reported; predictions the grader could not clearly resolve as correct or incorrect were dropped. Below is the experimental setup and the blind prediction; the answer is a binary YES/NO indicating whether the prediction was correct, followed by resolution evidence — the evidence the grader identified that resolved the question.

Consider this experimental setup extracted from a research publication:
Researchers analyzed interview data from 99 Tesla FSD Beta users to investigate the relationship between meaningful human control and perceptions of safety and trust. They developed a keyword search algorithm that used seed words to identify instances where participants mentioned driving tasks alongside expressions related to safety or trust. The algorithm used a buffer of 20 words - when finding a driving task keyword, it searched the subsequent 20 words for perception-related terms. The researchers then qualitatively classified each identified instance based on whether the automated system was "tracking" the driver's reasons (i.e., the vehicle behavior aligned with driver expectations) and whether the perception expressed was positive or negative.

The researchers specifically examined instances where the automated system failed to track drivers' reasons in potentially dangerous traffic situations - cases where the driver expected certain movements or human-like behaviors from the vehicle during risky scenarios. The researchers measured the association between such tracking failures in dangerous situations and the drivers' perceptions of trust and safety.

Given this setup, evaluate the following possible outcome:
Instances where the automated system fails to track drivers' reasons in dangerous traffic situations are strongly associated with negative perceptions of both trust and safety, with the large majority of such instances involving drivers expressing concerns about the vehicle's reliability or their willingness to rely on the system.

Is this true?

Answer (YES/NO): YES